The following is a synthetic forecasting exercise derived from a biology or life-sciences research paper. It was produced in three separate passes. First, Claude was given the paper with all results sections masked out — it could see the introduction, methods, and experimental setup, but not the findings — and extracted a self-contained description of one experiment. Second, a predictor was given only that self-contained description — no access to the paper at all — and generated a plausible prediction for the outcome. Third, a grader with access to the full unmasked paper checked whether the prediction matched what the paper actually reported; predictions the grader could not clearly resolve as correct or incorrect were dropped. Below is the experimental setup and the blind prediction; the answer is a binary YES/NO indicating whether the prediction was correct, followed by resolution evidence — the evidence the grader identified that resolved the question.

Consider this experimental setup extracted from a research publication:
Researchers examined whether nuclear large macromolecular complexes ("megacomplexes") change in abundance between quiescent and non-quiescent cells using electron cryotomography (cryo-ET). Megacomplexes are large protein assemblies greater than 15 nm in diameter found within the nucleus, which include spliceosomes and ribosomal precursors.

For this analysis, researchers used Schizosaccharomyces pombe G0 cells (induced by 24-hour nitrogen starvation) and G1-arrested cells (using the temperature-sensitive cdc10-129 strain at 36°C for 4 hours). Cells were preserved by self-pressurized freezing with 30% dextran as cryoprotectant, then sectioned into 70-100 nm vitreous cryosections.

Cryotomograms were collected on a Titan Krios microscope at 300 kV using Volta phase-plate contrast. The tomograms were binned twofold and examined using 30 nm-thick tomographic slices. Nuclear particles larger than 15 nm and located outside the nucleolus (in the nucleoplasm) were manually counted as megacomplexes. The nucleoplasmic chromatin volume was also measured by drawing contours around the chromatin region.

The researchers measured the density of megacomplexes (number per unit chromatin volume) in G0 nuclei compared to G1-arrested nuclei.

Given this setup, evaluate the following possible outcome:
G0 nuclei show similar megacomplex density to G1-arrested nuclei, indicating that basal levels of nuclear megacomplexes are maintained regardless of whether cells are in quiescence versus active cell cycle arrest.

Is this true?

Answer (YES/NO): NO